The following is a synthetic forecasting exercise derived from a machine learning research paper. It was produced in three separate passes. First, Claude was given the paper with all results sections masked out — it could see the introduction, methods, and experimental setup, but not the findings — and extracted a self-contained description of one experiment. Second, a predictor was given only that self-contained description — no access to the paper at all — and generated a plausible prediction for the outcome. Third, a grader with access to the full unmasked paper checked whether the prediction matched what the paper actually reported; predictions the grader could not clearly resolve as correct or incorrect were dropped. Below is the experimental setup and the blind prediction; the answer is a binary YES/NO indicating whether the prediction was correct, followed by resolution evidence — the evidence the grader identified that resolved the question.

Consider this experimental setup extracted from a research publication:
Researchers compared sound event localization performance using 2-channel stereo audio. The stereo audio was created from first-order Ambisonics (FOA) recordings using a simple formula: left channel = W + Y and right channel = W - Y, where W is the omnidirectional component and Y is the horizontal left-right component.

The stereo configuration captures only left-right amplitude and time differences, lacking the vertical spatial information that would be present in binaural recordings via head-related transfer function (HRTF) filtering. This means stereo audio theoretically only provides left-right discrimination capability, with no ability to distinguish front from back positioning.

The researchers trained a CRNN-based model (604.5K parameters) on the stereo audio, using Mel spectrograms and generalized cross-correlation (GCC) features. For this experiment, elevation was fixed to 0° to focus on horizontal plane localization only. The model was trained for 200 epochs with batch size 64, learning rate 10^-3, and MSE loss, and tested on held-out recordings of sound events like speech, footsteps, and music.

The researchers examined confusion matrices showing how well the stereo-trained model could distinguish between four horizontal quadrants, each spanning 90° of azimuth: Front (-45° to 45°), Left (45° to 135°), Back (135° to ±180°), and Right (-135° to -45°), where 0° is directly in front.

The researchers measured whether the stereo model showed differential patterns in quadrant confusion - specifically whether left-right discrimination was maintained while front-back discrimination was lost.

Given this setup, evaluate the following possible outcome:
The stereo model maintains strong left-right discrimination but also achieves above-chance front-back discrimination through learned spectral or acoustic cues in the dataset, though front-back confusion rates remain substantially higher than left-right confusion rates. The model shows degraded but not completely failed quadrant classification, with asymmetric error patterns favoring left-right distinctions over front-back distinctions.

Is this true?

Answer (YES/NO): NO